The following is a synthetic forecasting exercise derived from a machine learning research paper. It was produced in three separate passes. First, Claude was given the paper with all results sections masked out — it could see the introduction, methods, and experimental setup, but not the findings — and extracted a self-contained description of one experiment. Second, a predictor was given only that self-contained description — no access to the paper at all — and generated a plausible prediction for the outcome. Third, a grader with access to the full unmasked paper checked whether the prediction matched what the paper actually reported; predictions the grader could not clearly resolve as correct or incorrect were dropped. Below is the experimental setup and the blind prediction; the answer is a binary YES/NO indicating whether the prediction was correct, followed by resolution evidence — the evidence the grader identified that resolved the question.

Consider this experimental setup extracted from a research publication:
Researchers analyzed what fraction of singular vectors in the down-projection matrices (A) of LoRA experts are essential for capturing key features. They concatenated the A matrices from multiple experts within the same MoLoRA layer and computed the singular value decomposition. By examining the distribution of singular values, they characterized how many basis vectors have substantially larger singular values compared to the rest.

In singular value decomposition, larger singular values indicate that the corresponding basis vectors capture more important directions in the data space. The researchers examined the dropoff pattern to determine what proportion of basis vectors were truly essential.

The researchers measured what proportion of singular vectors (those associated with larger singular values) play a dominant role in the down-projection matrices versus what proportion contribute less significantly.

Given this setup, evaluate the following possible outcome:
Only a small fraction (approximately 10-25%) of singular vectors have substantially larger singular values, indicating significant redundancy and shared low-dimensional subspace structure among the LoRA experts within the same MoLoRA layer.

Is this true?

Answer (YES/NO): NO